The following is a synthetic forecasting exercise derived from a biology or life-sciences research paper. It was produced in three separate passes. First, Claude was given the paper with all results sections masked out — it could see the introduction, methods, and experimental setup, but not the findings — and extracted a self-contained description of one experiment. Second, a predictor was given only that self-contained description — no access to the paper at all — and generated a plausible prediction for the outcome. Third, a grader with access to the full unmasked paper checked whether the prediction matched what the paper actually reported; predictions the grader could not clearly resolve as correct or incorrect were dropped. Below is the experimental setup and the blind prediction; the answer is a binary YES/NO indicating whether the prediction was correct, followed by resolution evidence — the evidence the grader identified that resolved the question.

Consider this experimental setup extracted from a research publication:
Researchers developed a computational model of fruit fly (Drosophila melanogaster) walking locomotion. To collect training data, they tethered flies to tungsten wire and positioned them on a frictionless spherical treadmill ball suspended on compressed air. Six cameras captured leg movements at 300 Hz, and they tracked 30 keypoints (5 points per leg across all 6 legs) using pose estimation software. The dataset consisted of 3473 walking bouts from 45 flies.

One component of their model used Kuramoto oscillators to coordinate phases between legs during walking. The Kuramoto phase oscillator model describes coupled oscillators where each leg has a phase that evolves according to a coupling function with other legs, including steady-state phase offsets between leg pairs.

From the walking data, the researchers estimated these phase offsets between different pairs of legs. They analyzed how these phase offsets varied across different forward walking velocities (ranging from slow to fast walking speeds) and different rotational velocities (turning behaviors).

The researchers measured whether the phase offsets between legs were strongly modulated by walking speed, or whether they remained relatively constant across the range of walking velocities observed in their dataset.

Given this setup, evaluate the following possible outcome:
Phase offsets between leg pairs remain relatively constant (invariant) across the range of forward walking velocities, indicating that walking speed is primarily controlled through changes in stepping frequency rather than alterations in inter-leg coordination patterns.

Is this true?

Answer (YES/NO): YES